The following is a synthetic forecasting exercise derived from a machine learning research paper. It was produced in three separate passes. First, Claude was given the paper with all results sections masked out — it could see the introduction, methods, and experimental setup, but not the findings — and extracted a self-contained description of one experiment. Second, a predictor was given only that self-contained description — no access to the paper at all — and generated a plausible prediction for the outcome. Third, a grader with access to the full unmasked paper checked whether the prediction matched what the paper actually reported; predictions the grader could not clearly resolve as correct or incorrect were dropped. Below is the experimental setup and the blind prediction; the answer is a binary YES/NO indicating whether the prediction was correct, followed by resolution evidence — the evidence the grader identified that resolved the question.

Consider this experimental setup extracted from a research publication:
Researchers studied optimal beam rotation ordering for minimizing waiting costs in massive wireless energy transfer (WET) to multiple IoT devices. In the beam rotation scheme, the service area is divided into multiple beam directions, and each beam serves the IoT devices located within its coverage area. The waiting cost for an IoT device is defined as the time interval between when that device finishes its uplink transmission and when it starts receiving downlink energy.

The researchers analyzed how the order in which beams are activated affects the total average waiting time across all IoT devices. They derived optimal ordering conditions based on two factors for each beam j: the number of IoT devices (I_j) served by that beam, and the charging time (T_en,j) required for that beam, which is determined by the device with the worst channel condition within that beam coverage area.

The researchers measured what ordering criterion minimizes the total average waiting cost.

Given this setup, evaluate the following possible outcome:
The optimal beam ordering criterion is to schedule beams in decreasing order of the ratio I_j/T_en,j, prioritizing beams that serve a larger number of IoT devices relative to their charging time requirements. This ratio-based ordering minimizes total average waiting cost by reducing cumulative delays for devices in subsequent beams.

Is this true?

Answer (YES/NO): YES